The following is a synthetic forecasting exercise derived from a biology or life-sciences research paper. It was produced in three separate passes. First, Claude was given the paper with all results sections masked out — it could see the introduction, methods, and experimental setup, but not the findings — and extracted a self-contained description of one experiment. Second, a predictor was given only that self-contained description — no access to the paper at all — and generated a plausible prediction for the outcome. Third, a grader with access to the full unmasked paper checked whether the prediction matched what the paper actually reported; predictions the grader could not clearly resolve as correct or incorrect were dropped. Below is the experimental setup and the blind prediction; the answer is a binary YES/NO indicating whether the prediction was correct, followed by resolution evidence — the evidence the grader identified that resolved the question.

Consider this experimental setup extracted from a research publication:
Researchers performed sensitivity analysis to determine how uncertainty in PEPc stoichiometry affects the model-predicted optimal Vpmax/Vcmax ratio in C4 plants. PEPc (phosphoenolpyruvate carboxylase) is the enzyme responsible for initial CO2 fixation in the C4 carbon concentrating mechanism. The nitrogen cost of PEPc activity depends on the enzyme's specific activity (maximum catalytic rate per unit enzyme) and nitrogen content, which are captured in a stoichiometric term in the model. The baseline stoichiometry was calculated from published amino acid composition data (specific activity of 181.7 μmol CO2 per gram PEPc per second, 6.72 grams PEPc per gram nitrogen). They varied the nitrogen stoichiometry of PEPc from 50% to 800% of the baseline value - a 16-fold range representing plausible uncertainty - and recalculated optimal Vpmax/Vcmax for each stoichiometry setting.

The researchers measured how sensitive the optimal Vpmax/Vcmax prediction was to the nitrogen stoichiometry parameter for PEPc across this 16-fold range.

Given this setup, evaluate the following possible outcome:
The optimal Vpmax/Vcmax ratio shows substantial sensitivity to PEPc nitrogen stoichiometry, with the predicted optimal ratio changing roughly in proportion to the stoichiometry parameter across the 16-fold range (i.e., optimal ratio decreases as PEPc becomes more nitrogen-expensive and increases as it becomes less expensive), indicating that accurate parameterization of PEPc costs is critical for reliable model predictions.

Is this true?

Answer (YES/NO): NO